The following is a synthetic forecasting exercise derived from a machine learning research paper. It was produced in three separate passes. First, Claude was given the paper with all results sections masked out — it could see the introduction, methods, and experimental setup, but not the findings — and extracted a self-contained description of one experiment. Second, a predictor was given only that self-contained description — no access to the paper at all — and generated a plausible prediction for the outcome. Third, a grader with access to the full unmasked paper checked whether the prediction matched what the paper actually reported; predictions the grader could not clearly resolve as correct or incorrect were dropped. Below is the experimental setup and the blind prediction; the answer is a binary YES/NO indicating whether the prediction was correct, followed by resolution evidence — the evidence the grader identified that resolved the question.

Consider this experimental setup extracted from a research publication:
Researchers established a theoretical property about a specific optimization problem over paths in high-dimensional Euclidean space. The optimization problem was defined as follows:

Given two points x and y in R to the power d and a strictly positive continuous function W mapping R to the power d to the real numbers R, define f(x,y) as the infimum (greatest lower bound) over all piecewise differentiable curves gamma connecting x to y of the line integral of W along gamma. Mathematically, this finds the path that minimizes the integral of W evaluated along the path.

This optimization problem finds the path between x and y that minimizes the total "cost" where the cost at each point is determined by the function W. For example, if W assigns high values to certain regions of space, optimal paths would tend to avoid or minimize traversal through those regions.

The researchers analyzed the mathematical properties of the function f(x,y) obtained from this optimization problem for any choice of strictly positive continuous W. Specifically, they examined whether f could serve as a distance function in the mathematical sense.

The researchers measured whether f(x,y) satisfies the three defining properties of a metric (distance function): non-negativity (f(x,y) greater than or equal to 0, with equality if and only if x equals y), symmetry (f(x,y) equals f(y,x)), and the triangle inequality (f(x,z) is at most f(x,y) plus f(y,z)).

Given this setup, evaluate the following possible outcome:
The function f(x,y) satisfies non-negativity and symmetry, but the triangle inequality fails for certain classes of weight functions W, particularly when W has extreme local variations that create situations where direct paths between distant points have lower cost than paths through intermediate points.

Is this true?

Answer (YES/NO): NO